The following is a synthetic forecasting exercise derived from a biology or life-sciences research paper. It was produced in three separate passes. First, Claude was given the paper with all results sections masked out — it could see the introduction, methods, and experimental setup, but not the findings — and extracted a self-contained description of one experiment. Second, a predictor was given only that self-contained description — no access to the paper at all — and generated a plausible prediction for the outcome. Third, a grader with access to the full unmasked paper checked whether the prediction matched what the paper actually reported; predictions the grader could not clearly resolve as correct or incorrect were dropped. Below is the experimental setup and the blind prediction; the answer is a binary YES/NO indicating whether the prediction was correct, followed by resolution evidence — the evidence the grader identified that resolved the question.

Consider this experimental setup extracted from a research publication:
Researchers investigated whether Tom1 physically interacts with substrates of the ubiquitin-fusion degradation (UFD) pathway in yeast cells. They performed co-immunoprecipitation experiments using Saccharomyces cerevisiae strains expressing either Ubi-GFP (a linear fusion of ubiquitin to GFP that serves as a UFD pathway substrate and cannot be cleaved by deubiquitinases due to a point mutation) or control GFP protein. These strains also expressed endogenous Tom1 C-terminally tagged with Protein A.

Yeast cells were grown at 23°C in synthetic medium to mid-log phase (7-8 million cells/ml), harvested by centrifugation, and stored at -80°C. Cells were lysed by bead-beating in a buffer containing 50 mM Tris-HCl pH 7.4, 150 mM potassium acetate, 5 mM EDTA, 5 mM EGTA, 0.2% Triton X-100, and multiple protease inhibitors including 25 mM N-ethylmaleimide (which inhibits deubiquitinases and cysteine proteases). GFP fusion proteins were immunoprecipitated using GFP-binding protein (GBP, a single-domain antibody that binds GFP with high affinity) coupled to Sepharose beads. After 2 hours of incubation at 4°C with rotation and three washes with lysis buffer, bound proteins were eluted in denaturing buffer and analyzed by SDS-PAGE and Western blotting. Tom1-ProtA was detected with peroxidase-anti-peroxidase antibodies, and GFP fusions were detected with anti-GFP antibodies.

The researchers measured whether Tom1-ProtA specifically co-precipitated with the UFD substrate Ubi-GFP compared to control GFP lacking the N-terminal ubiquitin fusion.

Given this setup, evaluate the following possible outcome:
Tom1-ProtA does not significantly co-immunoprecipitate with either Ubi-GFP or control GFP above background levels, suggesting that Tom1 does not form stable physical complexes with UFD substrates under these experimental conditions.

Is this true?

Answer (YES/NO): NO